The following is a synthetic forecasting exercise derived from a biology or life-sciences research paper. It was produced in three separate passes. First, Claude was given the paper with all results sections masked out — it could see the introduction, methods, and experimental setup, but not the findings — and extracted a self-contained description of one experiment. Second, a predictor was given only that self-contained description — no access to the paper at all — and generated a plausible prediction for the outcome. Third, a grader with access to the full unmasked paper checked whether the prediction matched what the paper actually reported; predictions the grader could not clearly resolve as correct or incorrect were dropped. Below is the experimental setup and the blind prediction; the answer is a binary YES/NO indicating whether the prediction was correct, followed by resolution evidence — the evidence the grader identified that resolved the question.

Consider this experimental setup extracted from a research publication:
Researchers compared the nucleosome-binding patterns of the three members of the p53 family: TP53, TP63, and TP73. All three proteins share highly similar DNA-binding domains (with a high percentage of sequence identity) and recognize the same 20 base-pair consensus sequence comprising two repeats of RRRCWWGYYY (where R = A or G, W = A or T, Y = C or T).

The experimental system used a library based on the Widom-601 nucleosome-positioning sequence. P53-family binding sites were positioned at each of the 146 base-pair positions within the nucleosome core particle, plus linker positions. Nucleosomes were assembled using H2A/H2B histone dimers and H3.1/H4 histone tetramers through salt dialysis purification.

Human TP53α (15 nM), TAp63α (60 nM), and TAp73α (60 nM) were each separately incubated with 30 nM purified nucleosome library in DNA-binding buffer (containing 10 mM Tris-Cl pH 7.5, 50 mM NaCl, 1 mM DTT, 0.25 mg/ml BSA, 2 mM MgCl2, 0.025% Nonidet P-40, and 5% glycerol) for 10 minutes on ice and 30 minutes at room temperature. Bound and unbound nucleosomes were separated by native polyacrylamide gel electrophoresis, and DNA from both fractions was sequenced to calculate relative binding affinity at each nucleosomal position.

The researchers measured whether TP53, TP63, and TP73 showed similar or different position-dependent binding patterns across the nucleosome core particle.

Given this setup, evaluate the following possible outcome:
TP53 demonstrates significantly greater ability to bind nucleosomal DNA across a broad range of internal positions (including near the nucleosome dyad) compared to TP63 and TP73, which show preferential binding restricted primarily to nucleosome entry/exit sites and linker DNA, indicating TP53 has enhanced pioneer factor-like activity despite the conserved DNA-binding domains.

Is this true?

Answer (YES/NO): NO